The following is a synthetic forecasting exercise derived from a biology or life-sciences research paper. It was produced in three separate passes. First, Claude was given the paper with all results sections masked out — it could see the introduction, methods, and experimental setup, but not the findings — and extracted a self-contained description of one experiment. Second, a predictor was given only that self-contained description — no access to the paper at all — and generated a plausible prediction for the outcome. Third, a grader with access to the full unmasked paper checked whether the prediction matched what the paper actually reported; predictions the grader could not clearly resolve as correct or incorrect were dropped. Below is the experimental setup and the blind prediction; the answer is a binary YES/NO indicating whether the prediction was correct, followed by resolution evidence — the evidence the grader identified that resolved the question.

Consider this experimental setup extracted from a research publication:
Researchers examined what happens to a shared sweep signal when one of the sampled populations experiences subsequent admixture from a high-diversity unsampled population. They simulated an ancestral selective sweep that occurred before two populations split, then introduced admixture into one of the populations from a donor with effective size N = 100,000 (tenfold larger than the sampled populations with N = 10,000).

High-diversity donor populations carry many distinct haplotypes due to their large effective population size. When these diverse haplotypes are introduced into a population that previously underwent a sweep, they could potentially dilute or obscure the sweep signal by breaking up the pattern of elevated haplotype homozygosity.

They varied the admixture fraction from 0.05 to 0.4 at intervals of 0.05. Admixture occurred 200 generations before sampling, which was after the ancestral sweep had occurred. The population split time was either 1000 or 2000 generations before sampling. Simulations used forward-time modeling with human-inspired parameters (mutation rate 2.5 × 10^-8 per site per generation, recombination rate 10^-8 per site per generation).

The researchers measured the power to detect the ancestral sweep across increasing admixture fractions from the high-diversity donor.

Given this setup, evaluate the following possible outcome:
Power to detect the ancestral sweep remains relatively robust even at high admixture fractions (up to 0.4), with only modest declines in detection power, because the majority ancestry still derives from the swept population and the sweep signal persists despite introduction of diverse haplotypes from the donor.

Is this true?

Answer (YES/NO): NO